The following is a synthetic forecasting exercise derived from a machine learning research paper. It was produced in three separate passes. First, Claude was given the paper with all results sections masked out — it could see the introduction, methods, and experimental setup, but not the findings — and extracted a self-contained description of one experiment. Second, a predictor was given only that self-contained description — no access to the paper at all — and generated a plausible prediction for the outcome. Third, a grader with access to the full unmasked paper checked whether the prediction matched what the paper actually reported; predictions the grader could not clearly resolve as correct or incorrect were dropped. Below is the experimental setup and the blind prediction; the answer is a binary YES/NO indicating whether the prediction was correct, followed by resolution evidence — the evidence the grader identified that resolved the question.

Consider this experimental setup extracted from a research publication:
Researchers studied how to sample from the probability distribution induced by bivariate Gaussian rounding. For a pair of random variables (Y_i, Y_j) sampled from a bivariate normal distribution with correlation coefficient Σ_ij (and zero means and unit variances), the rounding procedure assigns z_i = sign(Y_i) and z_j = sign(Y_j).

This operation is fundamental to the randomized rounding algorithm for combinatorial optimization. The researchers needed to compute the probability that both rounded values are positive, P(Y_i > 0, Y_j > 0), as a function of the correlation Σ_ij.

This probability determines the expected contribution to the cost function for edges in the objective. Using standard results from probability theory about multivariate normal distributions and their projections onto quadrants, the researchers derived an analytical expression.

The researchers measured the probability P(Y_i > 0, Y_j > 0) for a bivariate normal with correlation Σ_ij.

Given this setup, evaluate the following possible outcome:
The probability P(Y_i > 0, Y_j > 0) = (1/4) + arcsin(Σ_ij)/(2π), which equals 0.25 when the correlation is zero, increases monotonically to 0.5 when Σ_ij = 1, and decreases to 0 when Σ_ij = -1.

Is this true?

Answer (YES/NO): YES